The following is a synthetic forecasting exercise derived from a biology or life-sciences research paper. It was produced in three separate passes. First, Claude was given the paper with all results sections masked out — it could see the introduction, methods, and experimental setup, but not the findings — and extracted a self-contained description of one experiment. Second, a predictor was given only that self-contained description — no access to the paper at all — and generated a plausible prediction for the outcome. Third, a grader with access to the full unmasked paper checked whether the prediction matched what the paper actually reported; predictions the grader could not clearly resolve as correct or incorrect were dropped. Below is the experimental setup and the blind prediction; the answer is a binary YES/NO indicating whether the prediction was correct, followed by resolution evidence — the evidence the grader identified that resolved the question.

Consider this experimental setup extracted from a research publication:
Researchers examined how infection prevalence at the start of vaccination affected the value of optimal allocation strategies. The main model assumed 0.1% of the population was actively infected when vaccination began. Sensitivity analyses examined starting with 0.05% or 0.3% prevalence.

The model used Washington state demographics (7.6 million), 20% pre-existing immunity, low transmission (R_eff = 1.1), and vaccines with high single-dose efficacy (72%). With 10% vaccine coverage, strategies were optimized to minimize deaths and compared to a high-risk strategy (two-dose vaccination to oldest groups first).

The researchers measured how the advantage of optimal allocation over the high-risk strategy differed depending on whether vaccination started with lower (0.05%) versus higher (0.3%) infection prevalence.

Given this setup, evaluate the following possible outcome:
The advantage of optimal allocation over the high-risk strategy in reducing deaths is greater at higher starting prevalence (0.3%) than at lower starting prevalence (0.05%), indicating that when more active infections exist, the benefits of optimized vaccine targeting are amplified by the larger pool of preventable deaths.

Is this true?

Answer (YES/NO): NO